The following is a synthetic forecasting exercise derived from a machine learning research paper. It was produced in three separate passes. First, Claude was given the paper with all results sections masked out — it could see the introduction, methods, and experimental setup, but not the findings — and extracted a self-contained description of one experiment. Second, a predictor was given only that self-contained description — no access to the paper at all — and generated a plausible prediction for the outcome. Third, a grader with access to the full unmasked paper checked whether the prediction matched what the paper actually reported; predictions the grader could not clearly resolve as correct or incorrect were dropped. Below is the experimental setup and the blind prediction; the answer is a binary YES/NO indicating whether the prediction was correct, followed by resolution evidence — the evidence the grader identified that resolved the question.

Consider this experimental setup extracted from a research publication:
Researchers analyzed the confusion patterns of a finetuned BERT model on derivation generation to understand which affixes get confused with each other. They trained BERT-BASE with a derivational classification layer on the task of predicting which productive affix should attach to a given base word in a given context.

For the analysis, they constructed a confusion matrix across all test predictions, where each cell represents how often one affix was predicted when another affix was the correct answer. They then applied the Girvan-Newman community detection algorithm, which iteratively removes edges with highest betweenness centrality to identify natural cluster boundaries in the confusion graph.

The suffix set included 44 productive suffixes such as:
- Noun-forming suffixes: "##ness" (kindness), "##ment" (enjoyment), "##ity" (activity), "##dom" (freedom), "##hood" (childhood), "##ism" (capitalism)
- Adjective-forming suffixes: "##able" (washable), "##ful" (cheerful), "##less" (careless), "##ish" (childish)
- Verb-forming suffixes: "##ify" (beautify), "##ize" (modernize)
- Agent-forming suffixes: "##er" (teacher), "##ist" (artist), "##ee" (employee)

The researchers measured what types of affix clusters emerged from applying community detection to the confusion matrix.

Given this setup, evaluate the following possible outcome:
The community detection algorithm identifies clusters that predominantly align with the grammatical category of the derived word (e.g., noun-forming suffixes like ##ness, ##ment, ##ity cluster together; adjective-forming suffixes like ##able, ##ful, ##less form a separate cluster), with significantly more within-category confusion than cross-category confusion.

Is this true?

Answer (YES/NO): NO